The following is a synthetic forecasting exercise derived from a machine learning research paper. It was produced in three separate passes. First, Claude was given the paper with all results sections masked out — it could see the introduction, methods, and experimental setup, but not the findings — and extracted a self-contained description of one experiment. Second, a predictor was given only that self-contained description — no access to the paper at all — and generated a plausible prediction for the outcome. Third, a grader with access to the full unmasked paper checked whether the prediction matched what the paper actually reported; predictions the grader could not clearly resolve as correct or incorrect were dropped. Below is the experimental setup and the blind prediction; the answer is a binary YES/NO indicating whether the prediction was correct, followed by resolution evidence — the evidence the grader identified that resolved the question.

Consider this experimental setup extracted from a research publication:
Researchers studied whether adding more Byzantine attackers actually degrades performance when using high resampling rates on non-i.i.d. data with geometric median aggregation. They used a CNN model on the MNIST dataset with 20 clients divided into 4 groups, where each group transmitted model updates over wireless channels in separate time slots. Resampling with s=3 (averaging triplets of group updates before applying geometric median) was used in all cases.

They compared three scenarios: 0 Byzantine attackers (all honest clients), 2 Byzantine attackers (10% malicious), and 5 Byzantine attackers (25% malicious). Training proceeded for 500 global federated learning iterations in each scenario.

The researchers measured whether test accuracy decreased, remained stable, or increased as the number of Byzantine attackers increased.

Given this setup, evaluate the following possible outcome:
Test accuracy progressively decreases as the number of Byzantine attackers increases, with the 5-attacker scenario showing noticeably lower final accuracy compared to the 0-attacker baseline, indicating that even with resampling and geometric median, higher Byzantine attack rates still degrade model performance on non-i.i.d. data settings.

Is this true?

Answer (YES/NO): NO